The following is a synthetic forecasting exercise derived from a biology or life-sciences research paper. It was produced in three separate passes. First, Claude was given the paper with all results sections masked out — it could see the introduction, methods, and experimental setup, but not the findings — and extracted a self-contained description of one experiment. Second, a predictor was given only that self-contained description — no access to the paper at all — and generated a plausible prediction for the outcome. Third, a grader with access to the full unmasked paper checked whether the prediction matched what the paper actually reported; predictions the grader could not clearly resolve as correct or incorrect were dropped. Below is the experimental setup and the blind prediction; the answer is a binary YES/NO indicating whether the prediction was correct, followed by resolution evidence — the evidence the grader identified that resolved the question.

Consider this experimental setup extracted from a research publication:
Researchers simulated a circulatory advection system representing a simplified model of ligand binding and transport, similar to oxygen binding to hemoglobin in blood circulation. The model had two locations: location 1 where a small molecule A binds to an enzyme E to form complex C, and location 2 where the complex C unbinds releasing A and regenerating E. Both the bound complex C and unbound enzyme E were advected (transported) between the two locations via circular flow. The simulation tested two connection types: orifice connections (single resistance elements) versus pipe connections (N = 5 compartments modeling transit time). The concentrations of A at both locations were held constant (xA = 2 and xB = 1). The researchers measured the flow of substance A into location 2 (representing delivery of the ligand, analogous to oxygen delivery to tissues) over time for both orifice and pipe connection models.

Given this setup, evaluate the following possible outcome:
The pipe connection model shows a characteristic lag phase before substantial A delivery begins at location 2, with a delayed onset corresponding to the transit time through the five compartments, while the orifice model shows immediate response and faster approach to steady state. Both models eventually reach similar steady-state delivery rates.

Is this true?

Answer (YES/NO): YES